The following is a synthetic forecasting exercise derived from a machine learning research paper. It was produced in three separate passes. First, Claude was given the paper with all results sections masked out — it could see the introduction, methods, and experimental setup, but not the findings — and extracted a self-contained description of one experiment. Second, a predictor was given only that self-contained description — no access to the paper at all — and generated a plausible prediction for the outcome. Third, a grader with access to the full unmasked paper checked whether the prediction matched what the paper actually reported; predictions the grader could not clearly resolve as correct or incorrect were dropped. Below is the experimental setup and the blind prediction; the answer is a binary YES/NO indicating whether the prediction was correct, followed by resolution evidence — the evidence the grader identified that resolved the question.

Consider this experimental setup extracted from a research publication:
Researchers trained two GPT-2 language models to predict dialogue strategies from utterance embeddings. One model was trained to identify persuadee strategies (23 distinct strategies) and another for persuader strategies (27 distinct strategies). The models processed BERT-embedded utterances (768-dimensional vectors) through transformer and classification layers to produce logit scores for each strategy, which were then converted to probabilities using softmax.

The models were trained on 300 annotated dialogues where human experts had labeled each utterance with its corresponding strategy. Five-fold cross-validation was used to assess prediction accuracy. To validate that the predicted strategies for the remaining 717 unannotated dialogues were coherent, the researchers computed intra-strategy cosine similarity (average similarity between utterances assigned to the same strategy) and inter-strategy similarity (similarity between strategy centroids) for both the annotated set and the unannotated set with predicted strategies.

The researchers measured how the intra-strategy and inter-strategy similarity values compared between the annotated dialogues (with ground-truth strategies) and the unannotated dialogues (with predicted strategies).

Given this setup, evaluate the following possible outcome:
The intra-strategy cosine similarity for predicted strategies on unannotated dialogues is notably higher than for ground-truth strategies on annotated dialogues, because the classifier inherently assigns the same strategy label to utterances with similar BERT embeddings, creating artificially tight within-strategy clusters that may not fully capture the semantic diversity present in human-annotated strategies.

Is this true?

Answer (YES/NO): NO